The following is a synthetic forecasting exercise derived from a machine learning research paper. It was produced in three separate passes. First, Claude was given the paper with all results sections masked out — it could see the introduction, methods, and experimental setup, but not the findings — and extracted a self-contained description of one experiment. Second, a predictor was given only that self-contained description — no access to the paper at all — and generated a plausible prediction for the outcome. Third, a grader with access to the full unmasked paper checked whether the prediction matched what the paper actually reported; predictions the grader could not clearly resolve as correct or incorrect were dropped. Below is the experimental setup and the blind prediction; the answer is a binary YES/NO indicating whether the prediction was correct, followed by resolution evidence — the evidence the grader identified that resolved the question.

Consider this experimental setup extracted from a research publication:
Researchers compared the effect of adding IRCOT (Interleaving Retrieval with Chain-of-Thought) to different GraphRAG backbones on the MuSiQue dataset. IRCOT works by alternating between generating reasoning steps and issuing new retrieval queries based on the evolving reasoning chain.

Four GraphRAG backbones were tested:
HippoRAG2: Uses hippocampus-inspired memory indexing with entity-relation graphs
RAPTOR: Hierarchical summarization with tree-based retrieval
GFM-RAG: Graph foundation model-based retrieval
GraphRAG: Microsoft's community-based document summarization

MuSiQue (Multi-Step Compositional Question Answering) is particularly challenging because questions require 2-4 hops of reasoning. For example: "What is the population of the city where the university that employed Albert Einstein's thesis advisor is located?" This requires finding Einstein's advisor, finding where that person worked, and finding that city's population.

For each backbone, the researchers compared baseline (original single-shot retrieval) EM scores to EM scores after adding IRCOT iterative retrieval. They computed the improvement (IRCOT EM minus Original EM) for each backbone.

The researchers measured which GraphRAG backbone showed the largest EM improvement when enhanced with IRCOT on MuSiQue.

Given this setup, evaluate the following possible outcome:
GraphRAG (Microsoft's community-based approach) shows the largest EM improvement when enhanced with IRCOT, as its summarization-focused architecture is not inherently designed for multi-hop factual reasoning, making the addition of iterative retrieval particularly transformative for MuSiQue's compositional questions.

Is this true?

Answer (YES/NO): YES